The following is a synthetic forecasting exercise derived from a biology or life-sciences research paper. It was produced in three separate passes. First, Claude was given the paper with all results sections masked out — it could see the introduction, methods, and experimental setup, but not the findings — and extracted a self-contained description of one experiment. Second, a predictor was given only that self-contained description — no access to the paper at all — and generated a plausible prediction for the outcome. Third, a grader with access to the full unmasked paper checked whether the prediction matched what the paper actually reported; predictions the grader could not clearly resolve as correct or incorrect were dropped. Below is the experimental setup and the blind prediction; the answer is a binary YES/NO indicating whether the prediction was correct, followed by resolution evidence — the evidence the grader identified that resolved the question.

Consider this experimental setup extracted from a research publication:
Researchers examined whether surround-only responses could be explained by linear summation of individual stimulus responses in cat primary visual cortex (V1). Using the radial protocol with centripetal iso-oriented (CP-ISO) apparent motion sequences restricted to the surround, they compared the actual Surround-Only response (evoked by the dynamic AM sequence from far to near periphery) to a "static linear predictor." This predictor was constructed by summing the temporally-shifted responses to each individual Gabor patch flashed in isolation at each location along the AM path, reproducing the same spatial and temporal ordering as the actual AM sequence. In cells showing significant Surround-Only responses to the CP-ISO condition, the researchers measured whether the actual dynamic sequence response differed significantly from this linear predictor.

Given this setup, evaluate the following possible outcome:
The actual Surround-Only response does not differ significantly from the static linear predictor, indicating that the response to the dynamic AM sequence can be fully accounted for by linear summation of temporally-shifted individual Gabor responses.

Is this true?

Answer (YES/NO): NO